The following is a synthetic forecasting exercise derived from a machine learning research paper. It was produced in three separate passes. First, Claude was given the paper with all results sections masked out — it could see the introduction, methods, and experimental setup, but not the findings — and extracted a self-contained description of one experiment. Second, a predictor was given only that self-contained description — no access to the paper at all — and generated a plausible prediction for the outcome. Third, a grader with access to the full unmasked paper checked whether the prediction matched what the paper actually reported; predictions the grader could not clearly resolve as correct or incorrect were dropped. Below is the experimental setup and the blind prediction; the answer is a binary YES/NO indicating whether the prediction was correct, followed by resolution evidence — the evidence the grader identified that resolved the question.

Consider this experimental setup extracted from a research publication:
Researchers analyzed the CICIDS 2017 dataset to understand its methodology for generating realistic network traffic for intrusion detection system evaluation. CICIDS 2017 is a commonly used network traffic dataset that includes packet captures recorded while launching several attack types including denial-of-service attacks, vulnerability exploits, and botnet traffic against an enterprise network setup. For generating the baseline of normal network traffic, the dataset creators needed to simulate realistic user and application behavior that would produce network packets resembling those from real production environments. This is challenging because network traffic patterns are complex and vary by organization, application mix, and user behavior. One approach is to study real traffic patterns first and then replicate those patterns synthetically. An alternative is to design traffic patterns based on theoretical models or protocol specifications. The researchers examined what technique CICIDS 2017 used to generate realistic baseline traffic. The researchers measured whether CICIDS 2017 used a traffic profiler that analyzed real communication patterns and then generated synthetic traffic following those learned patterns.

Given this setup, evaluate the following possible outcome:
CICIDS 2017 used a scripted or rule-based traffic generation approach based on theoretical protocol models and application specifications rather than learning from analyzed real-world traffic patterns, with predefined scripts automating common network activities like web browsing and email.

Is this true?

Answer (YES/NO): NO